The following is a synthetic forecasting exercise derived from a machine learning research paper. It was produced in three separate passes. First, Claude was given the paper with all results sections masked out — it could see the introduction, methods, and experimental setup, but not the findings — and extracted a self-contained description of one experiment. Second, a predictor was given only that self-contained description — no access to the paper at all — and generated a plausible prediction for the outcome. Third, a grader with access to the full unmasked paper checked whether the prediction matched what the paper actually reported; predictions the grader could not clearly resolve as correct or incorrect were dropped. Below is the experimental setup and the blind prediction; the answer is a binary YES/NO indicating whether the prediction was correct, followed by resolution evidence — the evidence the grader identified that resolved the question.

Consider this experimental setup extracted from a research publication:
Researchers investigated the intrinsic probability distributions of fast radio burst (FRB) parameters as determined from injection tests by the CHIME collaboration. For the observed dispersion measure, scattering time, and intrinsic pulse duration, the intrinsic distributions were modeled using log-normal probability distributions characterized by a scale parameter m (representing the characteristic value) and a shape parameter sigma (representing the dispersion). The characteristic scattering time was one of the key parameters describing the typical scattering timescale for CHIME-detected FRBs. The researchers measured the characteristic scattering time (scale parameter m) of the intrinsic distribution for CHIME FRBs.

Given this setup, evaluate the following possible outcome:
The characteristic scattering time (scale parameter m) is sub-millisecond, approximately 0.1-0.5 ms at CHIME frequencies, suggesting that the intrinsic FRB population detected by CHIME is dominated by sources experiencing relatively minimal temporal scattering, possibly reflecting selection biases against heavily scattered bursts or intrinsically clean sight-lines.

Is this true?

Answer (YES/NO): NO